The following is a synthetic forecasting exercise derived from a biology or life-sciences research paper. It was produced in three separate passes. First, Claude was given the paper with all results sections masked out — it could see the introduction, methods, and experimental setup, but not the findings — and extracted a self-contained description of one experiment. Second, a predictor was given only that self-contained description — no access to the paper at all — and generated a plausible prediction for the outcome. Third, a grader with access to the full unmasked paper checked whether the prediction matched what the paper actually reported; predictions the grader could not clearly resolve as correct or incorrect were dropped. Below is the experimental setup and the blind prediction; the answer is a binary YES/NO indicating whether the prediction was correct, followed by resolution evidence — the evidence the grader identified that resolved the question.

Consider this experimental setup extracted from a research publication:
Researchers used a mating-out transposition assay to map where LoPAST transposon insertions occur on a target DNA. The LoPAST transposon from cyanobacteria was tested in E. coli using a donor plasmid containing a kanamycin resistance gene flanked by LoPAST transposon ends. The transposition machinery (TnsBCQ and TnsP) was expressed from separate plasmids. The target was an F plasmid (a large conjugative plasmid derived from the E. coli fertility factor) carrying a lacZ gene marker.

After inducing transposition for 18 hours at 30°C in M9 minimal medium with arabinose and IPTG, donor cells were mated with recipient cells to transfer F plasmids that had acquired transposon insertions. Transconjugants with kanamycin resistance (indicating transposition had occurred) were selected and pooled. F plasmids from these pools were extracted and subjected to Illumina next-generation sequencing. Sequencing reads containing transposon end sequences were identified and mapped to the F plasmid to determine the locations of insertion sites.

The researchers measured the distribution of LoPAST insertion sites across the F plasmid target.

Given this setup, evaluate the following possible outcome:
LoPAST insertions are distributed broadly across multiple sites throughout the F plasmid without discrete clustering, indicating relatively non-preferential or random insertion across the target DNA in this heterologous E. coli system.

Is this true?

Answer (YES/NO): YES